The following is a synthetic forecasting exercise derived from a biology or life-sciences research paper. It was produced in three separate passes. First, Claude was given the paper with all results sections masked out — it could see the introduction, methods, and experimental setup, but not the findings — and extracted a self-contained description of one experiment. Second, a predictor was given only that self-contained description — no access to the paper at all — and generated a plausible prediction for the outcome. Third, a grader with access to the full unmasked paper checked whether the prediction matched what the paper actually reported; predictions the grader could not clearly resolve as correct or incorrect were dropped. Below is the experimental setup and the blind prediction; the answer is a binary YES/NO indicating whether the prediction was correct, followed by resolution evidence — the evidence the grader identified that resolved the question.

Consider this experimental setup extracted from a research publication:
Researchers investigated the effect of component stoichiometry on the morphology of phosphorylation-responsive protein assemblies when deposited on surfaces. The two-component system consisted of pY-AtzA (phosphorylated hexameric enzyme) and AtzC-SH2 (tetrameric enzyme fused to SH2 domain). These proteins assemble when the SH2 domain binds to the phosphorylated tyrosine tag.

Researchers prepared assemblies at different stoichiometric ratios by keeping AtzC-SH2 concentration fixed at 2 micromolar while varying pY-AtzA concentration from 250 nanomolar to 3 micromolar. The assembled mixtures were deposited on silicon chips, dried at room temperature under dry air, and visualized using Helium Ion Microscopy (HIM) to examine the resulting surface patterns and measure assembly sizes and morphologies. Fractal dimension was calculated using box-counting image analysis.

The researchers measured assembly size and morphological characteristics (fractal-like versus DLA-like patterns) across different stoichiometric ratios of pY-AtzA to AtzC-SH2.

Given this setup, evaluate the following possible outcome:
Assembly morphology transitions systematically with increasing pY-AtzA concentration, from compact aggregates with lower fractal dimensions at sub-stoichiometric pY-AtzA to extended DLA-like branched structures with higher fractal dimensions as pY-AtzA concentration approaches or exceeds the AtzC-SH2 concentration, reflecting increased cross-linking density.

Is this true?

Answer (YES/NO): NO